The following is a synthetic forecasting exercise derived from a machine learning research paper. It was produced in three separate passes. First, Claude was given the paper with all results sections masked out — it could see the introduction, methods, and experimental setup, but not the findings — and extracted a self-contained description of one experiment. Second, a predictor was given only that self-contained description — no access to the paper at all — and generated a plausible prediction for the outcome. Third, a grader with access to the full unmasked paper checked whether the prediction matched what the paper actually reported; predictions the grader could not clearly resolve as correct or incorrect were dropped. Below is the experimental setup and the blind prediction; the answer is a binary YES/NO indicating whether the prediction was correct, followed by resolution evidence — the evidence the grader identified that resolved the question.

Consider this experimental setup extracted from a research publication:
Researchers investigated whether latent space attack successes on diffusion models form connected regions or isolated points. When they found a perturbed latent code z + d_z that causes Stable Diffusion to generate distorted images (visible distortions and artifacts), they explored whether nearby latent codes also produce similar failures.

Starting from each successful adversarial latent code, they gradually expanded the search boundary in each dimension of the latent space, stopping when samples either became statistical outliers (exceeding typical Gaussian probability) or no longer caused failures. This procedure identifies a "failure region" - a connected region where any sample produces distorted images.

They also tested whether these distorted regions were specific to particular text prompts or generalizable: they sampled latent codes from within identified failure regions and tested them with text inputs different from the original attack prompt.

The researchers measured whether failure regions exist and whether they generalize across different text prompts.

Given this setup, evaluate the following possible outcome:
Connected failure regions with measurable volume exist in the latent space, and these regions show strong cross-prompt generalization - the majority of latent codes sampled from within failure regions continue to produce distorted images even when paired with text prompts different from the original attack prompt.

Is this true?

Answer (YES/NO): YES